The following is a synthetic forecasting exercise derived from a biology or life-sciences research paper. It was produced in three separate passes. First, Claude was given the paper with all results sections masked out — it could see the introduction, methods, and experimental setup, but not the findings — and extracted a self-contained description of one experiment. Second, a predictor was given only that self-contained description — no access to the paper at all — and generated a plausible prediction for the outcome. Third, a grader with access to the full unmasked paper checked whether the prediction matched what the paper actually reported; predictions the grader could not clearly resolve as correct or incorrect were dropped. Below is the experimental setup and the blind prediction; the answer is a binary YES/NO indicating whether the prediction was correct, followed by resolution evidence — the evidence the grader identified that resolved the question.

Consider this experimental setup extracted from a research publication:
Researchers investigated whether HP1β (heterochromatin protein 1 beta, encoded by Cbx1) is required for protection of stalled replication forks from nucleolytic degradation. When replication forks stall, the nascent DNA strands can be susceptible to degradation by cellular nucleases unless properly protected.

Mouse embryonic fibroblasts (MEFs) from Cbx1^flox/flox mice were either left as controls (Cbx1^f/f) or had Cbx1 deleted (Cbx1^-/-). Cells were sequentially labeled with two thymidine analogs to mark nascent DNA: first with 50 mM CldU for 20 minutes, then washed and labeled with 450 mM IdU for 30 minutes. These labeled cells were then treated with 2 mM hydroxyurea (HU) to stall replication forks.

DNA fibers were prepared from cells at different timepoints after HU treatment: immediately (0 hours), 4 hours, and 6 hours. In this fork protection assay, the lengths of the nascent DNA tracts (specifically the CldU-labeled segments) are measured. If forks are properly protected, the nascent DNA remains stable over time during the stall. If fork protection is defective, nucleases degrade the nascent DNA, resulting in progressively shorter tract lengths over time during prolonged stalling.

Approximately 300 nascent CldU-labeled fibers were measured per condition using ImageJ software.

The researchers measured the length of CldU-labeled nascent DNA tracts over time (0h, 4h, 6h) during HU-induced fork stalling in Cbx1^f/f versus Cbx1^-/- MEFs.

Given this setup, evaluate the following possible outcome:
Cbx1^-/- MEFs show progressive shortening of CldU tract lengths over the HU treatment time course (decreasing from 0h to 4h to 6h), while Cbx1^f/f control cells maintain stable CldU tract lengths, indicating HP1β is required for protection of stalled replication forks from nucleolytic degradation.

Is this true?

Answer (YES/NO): NO